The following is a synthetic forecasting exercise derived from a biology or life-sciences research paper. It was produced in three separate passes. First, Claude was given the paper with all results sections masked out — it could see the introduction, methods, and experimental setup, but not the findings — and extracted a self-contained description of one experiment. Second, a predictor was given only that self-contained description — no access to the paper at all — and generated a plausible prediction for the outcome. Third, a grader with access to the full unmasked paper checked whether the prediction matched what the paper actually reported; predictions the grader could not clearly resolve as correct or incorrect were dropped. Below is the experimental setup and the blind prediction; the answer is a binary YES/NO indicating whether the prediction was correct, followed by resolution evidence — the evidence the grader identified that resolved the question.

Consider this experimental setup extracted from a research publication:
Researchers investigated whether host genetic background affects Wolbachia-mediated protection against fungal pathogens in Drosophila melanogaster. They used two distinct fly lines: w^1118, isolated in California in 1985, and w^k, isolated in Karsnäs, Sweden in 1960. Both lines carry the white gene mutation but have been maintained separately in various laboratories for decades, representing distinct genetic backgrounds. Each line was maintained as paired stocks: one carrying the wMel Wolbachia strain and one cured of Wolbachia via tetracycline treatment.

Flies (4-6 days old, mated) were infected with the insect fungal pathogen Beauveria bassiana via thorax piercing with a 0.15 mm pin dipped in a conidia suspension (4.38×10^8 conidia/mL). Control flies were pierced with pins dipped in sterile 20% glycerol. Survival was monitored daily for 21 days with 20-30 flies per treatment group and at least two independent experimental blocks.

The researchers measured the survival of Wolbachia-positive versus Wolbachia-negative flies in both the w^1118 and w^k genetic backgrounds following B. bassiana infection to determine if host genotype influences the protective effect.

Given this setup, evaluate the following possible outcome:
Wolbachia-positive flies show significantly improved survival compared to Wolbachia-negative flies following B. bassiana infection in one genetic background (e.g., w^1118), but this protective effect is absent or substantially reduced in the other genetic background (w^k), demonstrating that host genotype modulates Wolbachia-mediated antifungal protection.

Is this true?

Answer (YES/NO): NO